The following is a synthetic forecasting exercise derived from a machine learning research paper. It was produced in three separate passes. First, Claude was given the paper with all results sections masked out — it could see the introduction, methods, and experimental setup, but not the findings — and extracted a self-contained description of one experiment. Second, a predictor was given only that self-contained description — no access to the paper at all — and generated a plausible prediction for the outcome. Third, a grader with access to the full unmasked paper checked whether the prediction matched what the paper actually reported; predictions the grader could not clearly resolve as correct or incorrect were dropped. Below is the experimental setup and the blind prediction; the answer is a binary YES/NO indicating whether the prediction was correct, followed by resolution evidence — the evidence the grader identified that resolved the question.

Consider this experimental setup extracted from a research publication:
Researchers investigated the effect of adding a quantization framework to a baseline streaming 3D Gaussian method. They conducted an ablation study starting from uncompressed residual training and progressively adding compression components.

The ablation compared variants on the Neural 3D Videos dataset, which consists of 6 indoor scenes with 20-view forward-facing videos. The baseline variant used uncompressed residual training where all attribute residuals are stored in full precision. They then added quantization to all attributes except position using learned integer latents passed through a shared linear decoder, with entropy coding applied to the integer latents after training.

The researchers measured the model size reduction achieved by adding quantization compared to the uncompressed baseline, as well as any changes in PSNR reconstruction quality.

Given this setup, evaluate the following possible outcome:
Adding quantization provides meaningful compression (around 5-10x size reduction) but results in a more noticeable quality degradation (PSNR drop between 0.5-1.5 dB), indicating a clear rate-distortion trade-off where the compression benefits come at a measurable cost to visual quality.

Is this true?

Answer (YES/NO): NO